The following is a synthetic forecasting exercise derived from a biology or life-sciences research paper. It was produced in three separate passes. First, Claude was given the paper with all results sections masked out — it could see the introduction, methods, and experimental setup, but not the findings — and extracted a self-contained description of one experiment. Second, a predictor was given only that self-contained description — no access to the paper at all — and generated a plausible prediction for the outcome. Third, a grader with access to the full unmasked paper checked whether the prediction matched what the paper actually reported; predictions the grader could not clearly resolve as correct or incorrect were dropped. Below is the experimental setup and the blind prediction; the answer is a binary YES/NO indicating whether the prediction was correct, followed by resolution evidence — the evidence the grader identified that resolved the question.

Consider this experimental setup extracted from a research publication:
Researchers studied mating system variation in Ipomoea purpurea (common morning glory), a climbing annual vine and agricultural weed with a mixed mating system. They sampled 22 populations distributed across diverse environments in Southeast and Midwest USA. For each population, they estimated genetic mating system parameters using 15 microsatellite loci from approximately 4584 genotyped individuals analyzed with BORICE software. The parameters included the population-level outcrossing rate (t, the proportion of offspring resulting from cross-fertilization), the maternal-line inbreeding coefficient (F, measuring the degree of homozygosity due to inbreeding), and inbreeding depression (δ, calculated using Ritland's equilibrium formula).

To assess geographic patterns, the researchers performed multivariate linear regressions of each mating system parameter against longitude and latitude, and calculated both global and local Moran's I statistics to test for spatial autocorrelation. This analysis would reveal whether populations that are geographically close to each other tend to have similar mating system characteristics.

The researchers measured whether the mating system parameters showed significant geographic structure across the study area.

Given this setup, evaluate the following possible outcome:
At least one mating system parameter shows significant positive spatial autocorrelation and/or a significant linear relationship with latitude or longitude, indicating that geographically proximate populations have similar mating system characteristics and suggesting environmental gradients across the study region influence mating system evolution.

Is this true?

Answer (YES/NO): NO